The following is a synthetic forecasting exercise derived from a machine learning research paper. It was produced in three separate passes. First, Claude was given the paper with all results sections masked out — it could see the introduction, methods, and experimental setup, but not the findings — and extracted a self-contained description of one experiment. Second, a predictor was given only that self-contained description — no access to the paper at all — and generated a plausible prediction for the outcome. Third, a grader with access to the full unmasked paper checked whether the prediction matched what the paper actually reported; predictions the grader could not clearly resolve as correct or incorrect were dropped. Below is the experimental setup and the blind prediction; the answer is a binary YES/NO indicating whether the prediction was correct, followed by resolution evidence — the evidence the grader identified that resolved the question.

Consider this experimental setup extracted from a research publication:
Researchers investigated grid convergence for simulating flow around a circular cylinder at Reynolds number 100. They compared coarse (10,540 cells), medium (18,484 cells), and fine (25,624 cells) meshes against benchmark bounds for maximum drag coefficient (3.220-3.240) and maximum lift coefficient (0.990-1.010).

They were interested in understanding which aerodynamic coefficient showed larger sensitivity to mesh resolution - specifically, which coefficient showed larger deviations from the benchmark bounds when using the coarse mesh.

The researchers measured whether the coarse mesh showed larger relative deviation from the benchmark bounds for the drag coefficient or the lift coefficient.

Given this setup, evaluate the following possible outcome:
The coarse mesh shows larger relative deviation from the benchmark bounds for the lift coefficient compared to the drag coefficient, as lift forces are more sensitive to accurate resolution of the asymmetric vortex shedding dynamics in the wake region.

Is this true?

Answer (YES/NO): YES